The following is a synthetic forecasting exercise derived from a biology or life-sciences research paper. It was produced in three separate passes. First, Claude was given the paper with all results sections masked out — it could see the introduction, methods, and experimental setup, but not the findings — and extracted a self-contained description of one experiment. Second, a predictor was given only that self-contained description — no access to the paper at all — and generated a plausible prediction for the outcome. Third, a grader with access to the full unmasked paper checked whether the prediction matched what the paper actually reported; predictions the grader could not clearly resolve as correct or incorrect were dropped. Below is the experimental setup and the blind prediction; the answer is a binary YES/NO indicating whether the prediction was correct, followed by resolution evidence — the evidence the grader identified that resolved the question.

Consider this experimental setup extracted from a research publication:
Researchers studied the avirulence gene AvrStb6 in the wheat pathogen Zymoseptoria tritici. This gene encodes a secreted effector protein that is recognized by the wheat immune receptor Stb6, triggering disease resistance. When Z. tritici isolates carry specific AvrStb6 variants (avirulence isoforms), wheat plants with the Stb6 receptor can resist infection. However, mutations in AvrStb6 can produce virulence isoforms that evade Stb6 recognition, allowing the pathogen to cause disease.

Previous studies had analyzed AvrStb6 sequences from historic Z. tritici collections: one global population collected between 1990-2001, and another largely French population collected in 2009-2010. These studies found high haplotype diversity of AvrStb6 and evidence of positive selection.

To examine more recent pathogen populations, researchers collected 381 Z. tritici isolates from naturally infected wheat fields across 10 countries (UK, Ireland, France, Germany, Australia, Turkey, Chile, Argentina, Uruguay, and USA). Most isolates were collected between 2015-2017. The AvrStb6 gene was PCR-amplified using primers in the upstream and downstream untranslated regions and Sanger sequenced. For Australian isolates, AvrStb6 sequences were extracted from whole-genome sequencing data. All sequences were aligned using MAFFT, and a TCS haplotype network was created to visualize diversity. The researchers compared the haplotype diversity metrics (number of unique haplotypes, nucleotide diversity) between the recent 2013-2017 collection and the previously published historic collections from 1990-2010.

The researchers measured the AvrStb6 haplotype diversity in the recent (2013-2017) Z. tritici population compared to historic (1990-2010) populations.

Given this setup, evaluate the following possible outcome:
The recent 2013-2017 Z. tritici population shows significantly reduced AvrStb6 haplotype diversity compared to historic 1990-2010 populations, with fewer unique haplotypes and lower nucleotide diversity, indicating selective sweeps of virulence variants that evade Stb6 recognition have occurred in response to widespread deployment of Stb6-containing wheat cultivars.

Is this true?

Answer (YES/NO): YES